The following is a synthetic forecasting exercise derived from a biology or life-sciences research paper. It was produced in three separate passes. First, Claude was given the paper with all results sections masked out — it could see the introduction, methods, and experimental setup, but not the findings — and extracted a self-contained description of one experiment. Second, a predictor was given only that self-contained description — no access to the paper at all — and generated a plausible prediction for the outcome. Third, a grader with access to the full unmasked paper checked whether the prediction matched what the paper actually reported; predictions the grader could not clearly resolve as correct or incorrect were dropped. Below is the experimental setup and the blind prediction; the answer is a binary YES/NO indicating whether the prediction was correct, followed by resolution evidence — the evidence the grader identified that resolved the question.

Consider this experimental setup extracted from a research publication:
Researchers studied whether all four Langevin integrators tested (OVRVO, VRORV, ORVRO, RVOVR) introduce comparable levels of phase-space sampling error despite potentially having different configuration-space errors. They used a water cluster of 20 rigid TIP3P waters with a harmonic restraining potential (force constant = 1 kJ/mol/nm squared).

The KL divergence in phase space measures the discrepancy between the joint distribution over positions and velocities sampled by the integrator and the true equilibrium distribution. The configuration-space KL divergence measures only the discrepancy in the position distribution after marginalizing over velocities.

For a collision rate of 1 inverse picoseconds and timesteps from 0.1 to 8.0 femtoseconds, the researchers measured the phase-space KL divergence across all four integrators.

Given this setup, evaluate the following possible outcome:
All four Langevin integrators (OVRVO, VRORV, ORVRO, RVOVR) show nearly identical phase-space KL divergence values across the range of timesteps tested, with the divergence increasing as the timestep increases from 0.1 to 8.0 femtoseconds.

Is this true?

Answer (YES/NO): NO